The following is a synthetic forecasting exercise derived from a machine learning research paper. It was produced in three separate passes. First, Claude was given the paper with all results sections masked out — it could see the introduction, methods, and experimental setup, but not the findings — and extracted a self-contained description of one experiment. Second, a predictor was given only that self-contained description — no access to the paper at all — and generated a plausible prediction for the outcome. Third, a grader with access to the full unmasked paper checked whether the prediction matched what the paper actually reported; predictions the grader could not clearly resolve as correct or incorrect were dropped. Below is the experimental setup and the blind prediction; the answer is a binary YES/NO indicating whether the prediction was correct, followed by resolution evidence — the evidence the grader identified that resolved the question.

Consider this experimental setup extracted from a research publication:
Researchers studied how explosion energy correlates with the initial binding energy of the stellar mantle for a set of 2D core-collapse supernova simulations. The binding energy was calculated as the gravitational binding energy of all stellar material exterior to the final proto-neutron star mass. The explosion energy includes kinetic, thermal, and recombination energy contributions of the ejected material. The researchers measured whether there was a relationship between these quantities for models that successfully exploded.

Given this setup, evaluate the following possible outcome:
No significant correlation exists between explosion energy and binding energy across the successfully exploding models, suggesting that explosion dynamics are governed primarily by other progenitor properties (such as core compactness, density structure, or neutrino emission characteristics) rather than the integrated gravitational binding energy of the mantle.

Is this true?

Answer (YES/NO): NO